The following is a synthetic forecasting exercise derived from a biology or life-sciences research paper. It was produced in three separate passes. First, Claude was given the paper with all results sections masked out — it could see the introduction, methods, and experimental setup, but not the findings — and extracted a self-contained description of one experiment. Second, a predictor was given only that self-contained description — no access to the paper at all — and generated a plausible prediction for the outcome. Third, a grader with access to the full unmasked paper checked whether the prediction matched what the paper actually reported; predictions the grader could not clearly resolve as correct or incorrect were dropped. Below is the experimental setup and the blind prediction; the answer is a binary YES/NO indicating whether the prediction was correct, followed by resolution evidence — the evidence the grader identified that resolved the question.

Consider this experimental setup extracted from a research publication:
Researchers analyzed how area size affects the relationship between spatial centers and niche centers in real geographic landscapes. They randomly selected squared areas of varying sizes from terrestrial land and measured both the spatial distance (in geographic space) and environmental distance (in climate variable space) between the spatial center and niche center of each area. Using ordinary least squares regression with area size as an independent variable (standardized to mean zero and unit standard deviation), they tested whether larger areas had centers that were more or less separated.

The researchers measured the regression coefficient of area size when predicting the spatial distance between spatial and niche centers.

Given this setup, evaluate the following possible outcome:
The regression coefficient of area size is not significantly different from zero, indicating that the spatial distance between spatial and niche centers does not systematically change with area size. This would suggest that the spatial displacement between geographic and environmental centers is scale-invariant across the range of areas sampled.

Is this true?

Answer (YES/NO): YES